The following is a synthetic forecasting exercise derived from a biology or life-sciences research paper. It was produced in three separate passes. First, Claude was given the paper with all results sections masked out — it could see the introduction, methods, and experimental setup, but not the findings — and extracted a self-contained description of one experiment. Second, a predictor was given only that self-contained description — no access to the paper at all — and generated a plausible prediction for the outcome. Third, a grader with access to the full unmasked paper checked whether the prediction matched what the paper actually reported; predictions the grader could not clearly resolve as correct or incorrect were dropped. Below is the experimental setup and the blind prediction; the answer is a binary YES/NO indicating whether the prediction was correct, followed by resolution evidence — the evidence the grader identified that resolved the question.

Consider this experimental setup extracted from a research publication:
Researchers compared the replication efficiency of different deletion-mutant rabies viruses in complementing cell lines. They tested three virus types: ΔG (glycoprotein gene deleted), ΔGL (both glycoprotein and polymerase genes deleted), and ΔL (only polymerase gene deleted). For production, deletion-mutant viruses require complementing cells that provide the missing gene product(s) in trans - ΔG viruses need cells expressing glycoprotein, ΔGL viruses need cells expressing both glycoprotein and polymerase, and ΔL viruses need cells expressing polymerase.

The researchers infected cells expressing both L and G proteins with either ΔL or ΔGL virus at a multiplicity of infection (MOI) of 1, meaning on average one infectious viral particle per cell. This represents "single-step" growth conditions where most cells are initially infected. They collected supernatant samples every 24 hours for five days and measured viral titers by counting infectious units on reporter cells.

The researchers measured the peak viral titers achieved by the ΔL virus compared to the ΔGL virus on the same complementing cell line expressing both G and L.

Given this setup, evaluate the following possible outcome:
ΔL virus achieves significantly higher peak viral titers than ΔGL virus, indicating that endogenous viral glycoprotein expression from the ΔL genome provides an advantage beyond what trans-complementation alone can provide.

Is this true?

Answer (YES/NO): NO